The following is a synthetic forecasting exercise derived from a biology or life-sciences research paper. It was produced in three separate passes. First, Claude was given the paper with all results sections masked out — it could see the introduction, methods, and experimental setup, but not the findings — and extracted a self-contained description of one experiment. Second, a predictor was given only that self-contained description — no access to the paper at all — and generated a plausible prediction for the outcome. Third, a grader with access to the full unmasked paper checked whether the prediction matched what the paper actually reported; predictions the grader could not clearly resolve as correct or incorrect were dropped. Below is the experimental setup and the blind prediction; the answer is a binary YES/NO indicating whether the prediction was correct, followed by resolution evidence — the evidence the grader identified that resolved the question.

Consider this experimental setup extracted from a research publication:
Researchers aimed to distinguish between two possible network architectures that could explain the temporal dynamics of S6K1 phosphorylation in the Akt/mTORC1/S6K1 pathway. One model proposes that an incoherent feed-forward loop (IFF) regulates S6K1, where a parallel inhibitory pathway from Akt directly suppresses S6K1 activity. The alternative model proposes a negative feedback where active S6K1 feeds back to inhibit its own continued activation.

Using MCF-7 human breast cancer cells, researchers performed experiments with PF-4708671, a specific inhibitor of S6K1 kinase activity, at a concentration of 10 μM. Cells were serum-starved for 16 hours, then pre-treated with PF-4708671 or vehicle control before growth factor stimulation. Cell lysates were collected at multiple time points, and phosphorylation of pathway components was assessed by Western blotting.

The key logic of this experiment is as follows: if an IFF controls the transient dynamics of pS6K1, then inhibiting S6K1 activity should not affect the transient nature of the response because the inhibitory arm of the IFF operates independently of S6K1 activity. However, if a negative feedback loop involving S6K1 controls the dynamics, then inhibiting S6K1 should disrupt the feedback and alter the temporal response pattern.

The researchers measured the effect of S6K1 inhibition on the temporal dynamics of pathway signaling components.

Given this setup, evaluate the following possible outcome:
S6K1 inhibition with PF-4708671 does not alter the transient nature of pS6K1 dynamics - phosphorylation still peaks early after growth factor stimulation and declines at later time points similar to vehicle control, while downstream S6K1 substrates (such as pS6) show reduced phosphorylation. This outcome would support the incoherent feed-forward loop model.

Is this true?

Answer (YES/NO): NO